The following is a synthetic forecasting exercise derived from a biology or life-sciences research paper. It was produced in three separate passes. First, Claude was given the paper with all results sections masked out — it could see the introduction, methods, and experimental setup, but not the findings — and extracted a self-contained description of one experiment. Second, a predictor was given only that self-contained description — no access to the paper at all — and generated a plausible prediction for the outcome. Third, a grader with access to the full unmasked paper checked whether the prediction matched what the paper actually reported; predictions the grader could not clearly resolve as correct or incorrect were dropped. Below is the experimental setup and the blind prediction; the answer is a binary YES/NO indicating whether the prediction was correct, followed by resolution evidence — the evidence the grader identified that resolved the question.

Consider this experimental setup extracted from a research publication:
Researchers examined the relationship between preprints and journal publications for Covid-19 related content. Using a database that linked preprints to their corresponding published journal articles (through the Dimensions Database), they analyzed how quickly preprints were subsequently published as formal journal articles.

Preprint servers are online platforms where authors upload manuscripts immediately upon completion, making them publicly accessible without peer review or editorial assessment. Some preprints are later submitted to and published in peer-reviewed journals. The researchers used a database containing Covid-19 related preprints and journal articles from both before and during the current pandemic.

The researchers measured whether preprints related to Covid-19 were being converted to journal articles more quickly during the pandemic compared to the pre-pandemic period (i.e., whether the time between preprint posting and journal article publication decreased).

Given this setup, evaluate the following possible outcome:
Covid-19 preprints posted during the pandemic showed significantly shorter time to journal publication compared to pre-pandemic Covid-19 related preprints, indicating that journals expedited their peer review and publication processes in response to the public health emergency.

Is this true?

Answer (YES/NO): NO